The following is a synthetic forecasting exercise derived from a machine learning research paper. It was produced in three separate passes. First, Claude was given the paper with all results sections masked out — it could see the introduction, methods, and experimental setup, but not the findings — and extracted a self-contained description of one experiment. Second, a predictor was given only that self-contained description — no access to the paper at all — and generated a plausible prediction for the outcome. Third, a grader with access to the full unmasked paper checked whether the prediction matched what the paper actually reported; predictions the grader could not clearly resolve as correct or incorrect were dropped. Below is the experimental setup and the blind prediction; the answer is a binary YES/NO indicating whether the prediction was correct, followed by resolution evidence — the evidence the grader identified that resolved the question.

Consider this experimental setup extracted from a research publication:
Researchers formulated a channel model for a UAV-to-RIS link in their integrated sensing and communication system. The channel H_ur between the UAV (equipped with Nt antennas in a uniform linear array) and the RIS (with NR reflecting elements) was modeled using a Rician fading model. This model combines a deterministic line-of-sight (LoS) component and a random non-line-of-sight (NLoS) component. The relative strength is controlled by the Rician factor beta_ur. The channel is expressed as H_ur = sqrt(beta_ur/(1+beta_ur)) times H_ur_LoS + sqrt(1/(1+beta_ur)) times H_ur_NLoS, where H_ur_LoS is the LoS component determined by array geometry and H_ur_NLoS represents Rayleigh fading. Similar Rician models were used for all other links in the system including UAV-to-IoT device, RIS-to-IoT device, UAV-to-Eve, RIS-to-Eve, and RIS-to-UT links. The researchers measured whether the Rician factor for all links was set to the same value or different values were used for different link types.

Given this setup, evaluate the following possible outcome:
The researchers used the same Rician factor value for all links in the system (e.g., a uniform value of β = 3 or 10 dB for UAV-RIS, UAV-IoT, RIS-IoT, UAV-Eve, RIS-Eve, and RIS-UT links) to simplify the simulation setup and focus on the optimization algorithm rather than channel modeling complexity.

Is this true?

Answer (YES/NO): NO